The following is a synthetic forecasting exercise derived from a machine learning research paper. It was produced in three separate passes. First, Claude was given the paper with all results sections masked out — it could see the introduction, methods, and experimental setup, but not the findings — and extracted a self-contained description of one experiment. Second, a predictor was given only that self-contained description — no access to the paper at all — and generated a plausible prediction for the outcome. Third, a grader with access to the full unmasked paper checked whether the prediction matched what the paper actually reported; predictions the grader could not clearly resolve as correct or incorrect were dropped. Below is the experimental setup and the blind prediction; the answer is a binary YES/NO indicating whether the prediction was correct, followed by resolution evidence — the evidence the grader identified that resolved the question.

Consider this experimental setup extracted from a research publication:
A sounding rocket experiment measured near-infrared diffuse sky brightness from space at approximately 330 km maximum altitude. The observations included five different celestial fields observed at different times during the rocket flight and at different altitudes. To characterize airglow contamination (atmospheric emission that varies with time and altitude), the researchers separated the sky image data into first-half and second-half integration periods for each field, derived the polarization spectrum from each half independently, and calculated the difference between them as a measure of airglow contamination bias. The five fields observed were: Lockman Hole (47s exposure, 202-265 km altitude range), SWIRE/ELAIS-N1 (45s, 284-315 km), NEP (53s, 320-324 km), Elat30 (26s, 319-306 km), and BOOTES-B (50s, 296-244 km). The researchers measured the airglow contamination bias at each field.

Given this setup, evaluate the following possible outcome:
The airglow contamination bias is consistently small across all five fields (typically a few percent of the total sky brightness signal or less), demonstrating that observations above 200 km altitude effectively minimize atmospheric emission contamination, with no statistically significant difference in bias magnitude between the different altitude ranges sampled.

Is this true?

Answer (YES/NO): NO